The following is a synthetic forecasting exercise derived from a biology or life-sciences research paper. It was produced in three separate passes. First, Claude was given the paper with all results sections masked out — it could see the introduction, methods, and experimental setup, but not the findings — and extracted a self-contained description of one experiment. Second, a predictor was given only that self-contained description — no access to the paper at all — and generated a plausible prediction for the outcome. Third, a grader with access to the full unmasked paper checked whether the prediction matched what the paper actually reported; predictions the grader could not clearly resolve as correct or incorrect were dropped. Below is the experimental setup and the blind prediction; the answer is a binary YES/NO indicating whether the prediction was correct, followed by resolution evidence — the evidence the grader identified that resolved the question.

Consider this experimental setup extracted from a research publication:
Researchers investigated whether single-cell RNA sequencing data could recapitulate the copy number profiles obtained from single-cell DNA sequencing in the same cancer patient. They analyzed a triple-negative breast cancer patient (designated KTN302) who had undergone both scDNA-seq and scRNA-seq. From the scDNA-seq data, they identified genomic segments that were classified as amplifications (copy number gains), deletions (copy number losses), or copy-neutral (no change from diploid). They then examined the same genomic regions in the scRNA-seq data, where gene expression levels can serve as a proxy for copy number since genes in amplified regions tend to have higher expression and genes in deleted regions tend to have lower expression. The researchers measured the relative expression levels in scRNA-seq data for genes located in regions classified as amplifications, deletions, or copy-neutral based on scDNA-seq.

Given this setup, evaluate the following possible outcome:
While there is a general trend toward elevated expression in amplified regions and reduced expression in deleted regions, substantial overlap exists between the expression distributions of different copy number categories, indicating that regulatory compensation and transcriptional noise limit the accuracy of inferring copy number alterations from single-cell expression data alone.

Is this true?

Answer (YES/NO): NO